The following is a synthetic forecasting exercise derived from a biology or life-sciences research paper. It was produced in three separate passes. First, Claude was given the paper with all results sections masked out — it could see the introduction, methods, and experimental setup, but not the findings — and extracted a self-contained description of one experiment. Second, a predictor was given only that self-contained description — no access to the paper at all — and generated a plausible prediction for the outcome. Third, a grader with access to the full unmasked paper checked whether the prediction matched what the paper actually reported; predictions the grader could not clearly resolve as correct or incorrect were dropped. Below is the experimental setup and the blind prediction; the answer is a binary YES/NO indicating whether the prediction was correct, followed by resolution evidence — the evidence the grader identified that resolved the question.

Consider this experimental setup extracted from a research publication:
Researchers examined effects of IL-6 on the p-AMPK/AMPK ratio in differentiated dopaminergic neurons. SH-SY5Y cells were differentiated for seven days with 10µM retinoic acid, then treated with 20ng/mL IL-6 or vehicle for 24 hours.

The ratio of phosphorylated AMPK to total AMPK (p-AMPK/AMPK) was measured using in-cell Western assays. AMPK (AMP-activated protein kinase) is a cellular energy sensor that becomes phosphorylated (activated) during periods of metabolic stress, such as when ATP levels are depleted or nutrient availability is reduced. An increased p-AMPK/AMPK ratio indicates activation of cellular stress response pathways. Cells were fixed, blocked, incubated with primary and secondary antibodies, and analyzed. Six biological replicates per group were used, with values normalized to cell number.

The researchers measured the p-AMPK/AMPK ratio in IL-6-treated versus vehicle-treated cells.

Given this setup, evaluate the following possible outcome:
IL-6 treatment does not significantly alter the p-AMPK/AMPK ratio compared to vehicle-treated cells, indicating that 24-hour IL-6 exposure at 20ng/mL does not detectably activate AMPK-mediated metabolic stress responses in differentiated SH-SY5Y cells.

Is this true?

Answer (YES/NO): NO